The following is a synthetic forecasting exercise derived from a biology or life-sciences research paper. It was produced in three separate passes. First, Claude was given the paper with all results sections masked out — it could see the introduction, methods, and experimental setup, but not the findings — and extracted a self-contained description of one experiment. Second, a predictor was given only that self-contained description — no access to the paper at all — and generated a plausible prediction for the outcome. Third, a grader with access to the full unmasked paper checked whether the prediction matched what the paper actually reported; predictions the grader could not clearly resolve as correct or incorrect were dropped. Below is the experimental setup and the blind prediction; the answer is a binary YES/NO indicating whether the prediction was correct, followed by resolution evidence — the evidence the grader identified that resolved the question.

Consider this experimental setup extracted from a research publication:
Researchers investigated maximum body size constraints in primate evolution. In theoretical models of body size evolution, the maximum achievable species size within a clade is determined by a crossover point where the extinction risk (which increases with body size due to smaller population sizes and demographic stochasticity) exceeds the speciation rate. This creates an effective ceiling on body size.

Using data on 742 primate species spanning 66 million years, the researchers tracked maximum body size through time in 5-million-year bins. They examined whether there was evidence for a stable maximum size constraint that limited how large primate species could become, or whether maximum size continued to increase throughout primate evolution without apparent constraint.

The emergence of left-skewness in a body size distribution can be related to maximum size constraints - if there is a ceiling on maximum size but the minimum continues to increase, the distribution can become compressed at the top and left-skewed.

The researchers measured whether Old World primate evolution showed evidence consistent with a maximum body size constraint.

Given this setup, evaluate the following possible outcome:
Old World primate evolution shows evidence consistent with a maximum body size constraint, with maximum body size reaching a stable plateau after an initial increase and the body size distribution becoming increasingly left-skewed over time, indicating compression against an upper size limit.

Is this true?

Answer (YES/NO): YES